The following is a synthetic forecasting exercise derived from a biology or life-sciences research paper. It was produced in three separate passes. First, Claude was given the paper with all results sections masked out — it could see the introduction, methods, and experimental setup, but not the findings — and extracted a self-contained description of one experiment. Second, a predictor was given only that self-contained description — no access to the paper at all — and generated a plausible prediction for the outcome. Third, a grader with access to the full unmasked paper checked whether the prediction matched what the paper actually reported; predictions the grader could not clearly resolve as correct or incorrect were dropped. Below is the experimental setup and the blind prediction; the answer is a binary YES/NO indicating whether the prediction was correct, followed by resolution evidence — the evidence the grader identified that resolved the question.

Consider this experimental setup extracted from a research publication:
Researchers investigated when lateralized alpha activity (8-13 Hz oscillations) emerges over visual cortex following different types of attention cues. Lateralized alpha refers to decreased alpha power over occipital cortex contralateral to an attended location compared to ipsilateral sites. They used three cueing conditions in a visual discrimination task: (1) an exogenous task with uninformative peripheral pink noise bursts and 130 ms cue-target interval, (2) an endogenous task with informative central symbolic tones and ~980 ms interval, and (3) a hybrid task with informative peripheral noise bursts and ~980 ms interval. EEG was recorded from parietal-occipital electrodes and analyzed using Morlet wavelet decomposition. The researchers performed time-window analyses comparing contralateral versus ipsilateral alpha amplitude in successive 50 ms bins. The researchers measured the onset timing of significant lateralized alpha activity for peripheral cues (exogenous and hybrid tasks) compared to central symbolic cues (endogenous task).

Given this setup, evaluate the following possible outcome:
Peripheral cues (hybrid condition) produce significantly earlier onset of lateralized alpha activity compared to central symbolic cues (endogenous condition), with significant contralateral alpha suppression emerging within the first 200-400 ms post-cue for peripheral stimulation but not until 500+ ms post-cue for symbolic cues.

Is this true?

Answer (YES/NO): NO